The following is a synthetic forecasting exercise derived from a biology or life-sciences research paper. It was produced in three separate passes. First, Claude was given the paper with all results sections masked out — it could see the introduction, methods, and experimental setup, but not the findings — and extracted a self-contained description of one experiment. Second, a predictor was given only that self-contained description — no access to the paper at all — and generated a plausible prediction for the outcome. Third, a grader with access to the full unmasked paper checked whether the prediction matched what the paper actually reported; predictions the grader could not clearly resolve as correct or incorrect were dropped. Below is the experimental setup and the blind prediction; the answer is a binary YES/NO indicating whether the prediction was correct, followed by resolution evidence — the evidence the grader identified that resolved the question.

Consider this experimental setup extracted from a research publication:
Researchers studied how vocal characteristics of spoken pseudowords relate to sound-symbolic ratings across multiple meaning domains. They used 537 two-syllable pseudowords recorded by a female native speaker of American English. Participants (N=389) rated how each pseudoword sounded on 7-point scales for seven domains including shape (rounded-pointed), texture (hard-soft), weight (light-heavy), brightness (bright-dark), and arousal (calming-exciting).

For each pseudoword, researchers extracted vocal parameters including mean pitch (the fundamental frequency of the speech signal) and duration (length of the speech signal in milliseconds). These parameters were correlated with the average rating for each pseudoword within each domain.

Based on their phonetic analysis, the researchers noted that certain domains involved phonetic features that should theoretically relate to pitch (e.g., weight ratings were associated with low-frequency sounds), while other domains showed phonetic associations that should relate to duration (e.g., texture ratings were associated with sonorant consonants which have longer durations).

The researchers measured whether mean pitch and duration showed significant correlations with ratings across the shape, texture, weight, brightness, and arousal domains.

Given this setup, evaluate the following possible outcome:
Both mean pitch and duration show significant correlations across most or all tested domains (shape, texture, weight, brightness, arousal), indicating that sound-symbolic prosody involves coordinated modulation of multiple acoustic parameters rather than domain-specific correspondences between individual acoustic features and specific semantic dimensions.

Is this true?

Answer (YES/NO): NO